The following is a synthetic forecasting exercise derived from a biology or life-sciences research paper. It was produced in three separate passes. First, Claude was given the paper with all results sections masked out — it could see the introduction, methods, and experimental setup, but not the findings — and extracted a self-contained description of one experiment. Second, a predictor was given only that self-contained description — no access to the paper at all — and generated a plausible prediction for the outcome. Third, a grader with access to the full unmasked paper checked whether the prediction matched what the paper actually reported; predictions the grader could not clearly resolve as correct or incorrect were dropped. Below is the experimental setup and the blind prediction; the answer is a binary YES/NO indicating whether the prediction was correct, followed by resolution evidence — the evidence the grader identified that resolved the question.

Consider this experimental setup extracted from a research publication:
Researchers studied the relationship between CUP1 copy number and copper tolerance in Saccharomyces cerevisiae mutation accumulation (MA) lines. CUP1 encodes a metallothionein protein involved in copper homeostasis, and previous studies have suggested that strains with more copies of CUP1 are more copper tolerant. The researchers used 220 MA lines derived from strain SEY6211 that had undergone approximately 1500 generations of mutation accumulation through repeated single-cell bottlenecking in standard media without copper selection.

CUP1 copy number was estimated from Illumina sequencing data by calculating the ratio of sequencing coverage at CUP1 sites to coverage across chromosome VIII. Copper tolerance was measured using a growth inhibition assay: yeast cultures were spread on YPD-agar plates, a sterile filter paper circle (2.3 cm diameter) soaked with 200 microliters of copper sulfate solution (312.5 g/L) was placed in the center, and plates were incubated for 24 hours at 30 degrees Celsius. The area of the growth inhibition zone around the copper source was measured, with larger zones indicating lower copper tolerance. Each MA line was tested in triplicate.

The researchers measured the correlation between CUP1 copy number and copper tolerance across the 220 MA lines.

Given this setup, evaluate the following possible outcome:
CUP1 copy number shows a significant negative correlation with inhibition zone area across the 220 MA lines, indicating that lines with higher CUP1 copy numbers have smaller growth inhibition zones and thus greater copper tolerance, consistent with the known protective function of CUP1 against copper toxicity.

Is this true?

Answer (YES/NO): YES